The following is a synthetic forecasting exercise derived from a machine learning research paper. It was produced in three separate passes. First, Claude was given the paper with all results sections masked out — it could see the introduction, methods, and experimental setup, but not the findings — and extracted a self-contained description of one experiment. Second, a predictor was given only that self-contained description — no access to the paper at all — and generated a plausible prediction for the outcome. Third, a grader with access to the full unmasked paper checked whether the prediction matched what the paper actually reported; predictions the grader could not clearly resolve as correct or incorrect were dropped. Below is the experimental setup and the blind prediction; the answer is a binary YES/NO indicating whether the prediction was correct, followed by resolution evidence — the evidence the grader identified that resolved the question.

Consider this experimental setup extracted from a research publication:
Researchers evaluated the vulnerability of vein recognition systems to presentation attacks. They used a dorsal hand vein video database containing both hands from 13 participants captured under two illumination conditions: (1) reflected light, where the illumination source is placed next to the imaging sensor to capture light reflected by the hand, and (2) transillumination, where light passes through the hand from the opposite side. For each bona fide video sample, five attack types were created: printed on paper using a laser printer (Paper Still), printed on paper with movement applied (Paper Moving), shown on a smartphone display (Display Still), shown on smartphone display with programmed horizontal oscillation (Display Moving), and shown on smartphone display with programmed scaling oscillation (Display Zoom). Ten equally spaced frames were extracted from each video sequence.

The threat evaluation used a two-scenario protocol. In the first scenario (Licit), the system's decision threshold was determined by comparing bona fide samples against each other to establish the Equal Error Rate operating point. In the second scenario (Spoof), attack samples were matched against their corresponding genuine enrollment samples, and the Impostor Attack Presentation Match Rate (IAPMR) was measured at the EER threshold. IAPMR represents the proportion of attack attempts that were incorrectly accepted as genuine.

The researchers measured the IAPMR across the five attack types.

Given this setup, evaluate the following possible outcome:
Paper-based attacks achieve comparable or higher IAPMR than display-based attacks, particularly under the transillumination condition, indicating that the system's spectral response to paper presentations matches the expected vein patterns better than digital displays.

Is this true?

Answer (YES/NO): NO